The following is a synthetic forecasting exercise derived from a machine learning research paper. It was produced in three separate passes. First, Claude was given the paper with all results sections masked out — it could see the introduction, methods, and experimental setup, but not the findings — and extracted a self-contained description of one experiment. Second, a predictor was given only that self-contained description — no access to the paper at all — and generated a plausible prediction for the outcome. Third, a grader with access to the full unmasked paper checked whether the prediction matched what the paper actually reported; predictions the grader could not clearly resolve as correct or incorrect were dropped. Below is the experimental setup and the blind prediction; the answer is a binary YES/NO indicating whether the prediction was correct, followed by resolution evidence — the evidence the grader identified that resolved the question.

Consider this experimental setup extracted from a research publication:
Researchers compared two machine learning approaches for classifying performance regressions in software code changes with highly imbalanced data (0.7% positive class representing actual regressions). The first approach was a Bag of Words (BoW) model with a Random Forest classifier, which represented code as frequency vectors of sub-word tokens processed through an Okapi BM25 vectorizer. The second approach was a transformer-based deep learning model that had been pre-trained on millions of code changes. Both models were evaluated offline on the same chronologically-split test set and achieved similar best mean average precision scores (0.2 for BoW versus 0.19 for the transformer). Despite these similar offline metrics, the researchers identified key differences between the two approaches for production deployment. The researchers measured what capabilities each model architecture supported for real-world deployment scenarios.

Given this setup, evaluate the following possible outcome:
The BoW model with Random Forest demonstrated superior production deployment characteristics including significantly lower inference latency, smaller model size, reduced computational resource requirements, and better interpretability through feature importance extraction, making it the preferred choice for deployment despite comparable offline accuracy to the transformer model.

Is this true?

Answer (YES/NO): NO